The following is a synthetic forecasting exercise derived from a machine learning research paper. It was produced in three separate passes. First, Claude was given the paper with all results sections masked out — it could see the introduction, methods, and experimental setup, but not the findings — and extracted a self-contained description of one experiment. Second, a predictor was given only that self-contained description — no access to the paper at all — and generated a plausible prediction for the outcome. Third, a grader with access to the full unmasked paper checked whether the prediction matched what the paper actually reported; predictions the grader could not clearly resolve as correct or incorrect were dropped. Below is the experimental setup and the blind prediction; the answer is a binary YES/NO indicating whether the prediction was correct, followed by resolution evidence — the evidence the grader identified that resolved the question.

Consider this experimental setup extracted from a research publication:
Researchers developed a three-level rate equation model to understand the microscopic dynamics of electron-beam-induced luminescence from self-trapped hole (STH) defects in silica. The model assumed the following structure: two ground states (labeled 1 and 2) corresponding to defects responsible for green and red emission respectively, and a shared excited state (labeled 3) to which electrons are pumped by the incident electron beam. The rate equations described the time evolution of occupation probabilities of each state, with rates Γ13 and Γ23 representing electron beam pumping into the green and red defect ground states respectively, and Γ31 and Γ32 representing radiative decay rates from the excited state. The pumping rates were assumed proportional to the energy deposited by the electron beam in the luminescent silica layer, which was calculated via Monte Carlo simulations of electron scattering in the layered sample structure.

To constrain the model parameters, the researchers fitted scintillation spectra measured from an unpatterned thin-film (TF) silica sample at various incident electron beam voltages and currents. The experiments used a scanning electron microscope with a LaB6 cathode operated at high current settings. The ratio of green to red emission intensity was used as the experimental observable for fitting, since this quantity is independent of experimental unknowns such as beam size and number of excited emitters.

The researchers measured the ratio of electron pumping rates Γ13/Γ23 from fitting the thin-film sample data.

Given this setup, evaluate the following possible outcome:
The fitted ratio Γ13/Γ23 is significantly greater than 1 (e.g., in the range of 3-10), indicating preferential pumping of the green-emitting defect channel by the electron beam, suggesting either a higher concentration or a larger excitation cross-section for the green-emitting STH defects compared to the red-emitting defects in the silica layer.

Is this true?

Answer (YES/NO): YES